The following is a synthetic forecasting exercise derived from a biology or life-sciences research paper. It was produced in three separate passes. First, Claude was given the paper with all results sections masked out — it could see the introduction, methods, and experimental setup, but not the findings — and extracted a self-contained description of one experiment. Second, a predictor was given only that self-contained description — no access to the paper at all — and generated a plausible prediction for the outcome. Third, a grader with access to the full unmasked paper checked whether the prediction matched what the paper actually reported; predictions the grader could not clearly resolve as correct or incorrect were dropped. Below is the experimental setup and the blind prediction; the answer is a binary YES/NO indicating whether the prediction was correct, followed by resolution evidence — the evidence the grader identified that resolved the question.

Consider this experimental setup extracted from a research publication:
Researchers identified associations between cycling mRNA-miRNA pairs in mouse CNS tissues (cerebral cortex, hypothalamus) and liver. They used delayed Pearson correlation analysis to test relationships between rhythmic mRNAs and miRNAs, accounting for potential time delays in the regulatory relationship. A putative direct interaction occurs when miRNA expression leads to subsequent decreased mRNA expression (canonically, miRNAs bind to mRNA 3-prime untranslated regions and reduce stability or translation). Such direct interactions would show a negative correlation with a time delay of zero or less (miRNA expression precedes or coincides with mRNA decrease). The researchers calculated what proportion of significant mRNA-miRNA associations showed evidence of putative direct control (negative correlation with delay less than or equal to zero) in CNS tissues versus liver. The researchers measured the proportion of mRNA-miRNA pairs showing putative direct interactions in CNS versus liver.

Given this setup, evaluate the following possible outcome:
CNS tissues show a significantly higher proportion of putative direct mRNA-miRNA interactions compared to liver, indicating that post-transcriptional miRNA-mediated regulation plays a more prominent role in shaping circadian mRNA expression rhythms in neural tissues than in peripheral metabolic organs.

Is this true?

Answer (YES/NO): YES